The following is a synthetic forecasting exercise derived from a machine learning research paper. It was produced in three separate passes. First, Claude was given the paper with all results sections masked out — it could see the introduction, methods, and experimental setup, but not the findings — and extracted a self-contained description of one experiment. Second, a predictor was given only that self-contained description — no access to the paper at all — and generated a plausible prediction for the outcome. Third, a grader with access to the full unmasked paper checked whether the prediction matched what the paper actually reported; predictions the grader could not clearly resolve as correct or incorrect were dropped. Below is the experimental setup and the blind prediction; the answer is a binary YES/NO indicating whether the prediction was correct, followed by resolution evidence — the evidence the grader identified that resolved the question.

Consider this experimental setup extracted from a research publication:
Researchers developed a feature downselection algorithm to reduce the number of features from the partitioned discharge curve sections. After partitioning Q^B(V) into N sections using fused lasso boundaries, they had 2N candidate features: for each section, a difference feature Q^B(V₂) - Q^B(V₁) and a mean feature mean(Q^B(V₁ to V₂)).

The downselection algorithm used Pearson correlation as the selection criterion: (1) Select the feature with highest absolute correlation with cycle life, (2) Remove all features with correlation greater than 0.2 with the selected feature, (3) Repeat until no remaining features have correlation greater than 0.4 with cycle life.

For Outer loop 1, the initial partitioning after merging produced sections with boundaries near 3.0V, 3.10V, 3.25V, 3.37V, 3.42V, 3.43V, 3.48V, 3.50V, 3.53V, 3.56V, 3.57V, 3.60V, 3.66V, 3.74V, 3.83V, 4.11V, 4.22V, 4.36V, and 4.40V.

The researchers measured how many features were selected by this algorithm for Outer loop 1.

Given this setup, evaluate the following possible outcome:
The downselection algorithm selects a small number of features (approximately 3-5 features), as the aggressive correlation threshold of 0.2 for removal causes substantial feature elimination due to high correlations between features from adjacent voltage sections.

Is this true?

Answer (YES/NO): NO